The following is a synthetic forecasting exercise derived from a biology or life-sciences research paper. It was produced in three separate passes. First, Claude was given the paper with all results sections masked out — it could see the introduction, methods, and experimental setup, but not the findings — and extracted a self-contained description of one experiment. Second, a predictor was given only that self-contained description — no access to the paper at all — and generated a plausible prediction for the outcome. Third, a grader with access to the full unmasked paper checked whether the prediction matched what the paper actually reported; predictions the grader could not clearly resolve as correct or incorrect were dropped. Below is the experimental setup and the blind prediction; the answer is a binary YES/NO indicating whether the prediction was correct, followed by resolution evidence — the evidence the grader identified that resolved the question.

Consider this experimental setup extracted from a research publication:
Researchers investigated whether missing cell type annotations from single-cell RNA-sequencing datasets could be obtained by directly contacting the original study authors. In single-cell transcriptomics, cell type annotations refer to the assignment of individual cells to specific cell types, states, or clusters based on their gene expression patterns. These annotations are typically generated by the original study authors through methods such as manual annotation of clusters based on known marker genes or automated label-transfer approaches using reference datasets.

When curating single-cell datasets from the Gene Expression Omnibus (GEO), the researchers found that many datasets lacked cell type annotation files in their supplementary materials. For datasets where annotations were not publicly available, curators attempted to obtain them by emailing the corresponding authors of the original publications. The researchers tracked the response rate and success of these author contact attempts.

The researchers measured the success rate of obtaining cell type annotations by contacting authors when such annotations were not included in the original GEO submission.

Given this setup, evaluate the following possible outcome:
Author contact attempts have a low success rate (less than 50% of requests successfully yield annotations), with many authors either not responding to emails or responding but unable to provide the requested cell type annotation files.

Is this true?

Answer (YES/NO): YES